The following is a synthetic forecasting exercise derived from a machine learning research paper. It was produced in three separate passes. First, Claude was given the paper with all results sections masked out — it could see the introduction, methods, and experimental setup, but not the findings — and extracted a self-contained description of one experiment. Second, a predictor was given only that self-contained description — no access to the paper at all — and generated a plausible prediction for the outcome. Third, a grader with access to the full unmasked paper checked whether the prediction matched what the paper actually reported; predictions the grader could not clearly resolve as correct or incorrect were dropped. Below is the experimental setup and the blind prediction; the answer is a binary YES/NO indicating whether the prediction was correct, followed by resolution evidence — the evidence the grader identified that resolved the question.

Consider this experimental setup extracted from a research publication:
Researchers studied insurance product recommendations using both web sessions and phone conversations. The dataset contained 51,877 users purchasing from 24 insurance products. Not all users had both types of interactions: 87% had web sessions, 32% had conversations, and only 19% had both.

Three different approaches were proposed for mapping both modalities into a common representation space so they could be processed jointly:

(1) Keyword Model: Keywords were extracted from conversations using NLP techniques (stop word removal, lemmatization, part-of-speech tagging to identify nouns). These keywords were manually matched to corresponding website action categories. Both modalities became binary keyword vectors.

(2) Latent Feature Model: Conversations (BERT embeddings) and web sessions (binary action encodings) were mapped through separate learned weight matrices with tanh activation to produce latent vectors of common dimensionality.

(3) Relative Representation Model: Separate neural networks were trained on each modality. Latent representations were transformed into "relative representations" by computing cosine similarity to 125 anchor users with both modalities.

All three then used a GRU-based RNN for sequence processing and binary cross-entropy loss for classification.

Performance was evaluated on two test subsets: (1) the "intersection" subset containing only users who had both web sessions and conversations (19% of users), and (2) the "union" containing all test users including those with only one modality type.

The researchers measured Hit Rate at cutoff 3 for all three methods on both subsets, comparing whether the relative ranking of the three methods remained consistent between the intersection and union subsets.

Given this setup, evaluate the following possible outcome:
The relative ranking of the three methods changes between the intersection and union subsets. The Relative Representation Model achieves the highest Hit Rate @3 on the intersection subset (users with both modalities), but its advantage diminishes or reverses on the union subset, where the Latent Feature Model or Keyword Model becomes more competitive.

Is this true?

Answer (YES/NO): NO